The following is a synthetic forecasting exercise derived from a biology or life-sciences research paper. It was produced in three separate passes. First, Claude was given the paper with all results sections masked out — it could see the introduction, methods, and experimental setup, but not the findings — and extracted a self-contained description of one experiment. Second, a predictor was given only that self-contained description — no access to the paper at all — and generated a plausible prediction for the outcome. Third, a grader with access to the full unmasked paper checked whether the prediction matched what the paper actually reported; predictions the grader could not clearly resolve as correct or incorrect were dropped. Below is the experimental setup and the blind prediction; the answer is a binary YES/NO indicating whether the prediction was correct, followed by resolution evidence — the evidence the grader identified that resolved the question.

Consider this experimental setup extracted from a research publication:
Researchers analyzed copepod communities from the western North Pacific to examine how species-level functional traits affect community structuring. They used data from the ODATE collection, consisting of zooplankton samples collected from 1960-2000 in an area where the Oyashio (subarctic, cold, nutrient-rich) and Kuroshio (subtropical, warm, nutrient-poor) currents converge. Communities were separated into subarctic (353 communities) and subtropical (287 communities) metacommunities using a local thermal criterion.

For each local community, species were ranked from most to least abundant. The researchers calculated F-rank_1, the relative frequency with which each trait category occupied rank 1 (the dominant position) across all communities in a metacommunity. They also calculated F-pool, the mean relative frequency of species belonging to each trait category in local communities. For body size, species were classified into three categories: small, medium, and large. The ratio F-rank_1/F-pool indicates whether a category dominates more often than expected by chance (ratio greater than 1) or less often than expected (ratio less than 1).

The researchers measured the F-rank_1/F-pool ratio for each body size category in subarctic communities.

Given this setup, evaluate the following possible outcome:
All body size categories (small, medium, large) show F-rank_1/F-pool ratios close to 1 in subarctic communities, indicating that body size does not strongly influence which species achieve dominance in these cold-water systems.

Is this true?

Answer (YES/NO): NO